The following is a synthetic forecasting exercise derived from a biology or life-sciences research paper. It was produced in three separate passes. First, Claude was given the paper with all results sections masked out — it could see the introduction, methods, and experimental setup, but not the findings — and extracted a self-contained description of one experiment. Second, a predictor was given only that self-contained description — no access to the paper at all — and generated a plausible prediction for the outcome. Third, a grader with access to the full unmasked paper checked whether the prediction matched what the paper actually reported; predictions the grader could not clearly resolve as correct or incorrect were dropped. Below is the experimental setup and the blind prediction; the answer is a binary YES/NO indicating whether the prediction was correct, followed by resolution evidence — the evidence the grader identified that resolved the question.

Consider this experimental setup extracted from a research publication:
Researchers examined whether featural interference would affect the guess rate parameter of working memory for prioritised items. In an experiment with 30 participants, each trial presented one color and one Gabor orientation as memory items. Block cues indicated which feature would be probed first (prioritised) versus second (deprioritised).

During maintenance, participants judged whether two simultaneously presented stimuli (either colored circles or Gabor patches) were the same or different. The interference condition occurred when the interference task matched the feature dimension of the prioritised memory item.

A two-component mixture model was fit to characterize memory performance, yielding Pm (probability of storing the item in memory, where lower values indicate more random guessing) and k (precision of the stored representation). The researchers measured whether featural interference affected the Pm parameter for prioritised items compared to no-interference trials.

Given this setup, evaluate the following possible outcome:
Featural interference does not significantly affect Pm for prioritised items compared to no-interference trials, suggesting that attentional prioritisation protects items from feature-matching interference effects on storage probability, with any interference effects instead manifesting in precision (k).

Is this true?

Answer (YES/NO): YES